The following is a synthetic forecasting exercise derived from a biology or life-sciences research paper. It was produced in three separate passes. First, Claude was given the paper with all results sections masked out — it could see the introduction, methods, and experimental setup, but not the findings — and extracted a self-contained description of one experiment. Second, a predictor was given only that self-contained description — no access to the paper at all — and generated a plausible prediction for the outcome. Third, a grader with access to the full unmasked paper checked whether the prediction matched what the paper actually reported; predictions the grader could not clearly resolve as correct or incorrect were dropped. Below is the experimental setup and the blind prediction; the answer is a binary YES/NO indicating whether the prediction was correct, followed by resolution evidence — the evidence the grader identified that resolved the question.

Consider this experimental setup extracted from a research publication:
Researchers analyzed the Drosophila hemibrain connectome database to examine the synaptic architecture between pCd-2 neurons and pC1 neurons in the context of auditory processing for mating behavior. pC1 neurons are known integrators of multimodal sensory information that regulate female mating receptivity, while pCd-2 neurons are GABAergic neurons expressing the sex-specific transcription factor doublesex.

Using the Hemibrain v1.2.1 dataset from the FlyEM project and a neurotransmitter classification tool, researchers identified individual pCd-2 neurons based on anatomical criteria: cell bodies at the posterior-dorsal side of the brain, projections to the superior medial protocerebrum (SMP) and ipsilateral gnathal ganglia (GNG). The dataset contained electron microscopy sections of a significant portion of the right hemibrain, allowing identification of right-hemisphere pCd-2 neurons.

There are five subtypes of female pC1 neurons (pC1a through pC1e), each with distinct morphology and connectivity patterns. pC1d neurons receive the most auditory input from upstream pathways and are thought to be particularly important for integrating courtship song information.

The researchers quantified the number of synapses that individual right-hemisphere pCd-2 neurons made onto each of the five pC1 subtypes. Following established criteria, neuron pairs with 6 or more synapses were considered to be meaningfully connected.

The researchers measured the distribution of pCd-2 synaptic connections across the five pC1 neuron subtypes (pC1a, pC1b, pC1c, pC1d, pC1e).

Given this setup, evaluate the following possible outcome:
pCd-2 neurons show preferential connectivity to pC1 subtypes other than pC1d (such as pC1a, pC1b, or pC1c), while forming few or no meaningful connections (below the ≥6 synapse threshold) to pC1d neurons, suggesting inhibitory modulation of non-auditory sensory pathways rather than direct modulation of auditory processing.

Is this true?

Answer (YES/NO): NO